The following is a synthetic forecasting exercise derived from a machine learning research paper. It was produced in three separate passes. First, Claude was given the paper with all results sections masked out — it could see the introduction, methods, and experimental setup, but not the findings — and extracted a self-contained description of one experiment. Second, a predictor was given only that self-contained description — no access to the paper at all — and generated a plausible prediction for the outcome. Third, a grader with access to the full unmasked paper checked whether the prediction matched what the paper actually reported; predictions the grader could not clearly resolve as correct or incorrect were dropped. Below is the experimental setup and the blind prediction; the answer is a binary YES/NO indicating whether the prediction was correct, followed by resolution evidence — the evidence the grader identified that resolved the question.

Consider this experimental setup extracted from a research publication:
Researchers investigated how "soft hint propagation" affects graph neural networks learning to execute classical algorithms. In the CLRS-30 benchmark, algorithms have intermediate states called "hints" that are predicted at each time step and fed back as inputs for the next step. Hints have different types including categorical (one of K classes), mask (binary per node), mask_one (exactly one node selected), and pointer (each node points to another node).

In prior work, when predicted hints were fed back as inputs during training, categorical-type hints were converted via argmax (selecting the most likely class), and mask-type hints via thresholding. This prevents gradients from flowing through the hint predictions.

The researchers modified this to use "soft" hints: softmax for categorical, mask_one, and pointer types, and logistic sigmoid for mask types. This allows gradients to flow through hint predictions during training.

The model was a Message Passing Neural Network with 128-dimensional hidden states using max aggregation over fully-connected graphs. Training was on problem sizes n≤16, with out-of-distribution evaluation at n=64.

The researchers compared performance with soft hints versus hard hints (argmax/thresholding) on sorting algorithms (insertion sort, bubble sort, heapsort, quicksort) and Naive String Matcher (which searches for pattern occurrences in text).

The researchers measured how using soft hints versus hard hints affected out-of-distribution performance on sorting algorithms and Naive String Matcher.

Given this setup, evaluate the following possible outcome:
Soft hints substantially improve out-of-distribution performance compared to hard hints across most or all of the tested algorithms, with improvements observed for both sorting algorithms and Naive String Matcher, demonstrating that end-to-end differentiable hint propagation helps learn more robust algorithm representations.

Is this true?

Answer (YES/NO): YES